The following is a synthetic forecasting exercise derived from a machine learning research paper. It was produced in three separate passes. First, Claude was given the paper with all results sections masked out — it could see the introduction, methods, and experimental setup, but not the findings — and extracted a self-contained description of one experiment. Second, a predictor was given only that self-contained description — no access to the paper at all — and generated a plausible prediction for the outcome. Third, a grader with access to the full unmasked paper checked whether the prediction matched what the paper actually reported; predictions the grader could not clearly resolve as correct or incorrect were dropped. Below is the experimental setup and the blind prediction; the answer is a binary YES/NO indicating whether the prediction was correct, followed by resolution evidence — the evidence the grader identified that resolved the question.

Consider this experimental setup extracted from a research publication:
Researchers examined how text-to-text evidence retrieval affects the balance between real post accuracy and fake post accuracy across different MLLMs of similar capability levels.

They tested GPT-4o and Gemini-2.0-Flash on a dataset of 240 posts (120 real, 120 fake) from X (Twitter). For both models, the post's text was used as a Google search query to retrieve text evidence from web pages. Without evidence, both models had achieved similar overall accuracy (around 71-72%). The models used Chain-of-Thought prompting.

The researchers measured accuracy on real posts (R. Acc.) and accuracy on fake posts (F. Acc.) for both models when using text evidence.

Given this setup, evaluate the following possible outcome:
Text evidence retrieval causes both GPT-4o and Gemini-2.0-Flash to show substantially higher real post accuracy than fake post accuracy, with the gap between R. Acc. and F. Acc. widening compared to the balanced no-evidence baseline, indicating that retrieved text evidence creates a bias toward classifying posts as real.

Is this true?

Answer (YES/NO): NO